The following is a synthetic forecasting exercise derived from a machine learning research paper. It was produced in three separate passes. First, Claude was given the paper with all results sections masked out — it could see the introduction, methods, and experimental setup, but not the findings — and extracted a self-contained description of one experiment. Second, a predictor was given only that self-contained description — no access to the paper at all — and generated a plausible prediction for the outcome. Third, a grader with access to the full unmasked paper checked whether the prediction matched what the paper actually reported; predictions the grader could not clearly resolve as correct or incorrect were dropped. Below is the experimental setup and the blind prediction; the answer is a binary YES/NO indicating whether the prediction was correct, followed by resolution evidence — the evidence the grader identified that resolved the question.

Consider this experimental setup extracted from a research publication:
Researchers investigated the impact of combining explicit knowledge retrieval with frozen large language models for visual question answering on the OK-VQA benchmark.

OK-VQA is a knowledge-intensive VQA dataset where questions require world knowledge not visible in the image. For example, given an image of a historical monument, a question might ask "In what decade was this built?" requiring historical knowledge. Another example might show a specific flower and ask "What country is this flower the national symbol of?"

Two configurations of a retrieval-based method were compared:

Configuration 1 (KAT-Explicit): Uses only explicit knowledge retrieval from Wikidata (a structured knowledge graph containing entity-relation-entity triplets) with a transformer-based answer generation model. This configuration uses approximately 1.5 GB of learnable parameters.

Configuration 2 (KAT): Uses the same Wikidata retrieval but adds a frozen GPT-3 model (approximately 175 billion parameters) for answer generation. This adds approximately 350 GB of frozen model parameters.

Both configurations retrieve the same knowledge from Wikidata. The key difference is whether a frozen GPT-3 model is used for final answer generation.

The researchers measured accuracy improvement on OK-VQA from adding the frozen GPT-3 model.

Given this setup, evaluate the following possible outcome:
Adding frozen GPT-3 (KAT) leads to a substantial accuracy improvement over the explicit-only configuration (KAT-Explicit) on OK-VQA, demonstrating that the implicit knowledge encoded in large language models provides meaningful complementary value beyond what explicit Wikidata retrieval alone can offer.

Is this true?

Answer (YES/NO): YES